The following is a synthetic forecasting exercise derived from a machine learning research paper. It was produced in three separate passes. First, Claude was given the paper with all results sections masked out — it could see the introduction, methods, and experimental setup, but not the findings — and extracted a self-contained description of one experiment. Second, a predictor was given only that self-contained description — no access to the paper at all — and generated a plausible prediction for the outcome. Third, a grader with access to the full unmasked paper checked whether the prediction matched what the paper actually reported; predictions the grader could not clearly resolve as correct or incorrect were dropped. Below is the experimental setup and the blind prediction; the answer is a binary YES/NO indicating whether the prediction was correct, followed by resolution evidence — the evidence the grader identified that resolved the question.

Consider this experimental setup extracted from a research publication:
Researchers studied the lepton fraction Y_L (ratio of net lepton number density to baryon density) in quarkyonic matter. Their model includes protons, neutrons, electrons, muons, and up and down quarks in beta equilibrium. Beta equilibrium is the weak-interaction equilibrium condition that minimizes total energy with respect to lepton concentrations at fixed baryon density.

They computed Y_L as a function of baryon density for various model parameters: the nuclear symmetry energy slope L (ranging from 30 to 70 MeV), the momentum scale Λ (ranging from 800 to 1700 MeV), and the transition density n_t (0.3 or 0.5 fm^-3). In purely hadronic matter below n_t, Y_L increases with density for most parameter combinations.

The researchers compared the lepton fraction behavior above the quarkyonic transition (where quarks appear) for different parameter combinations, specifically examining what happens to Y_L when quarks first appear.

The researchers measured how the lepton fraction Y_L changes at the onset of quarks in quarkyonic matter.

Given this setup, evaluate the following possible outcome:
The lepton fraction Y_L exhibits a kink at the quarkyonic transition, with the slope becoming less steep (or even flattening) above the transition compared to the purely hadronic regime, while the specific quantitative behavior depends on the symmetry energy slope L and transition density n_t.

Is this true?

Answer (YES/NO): NO